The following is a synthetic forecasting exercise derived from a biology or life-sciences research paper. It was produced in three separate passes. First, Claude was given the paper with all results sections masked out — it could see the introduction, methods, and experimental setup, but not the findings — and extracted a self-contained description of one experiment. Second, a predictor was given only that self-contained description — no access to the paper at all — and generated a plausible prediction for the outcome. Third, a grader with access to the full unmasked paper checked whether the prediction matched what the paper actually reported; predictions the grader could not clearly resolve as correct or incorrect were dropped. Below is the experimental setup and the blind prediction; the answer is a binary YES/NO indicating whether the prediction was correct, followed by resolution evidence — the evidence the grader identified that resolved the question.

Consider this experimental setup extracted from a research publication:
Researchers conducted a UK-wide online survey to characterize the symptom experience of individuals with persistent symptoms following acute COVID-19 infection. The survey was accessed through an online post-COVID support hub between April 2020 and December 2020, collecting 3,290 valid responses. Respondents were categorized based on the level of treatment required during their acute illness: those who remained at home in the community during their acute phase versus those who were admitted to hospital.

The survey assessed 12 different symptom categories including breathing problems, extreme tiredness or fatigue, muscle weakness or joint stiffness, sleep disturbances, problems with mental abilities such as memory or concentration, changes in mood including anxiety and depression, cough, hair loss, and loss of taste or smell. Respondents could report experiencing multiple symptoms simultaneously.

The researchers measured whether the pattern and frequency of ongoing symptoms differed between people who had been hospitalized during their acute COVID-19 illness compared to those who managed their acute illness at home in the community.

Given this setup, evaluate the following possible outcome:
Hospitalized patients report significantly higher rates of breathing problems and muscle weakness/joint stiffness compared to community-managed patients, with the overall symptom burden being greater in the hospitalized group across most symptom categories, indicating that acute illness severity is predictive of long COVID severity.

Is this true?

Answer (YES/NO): NO